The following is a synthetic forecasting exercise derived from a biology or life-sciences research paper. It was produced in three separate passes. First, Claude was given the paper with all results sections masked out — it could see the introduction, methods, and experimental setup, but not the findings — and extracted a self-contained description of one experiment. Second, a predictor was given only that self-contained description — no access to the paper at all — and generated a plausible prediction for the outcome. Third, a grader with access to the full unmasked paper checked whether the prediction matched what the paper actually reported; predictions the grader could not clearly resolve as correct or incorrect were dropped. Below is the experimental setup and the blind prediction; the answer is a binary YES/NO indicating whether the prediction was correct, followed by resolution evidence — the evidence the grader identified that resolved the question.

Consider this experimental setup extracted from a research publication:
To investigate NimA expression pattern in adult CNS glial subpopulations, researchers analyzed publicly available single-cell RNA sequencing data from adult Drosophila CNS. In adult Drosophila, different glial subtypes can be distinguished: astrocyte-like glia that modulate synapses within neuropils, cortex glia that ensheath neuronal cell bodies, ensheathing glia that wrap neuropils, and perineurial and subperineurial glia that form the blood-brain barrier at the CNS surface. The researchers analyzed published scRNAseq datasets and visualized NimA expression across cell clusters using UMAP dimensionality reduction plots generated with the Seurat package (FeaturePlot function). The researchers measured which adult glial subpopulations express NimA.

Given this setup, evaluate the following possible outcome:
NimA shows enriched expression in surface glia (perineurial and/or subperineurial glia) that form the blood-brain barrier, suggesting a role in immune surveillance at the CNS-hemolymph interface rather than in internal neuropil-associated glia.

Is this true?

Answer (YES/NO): NO